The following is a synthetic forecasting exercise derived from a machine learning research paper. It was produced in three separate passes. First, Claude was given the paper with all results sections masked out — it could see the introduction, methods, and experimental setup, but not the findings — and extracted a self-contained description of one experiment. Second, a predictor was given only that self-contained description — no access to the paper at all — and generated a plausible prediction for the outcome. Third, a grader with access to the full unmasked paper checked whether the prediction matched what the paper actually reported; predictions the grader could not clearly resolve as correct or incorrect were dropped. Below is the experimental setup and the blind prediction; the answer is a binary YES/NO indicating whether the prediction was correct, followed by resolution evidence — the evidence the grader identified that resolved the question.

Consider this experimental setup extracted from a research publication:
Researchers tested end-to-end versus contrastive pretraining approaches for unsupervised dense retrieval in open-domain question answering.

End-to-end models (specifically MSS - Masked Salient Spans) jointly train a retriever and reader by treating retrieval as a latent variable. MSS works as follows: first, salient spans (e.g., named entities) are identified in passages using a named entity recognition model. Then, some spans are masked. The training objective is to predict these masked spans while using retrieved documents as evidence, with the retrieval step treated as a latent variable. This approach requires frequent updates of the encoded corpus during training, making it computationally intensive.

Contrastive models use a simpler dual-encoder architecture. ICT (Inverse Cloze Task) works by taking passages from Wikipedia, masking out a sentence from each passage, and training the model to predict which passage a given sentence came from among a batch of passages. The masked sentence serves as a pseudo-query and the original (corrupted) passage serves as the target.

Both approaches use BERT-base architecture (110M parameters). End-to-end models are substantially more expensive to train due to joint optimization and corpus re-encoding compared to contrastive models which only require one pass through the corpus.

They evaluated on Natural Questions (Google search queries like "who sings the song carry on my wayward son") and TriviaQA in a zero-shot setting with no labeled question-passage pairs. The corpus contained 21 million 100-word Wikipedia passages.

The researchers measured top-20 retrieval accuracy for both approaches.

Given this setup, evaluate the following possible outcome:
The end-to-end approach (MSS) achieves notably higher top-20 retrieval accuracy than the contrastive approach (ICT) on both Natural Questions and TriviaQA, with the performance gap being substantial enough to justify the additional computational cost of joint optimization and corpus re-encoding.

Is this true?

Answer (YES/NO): NO